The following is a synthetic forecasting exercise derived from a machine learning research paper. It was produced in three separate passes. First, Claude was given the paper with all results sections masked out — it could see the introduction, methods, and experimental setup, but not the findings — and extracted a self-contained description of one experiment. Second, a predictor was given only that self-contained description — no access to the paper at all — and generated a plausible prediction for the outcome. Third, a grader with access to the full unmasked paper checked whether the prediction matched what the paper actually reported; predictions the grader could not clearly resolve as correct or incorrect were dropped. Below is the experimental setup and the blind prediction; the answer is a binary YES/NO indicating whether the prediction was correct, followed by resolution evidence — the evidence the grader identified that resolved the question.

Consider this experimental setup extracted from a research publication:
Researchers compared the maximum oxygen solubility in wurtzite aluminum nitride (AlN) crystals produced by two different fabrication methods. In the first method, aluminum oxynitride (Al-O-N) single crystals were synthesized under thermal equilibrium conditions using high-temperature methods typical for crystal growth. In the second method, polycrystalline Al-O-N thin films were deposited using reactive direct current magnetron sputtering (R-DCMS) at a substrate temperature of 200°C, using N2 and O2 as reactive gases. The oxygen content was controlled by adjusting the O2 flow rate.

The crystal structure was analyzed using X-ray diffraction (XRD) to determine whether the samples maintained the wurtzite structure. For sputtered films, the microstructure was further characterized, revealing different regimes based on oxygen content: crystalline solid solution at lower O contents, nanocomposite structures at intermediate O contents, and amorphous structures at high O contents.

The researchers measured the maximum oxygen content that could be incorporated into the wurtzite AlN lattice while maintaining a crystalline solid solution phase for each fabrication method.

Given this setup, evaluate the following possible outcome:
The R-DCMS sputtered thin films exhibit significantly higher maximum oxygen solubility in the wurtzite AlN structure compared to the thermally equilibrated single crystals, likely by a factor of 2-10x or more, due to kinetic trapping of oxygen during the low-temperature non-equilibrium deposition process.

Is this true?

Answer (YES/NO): YES